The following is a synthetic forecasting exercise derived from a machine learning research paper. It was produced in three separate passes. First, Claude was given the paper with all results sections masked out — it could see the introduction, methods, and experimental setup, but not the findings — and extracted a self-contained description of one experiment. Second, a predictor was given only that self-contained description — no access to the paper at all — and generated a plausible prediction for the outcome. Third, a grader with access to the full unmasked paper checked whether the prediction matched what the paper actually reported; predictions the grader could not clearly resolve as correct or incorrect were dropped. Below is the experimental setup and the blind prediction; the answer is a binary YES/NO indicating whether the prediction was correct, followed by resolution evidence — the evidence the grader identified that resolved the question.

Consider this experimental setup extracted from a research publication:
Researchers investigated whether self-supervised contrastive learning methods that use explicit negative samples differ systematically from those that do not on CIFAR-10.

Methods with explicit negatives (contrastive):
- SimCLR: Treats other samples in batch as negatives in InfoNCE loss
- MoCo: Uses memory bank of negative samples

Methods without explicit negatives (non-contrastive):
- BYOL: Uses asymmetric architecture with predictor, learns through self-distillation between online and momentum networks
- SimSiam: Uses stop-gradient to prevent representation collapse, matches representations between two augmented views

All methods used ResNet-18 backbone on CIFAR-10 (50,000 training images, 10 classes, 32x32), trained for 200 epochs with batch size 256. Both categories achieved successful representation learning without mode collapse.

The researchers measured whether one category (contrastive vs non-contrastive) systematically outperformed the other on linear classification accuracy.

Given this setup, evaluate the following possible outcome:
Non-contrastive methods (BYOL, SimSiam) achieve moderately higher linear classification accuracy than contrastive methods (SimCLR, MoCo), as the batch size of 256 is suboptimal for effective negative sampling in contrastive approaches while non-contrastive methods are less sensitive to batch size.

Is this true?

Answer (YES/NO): NO